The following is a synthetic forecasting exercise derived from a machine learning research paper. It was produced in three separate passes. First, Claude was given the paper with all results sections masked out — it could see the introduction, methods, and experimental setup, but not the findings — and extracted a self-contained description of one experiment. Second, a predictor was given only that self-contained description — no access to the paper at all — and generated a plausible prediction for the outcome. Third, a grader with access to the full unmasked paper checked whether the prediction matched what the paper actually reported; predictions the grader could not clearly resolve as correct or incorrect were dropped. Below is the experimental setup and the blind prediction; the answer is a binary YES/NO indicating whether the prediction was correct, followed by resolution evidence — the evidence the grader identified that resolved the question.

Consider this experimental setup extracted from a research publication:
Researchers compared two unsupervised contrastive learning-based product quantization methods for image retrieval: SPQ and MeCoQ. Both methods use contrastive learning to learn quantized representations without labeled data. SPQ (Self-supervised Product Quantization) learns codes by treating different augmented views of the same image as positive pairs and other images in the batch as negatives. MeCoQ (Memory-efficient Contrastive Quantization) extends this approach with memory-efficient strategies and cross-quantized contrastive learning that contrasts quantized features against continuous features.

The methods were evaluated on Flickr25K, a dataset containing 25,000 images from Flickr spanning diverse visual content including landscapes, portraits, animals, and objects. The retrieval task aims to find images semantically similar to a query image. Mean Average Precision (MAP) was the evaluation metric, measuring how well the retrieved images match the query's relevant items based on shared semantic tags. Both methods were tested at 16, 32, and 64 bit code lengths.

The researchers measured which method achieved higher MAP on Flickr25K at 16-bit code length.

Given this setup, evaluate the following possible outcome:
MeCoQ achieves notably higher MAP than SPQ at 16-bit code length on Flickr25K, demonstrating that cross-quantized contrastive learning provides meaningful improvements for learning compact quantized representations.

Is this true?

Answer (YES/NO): YES